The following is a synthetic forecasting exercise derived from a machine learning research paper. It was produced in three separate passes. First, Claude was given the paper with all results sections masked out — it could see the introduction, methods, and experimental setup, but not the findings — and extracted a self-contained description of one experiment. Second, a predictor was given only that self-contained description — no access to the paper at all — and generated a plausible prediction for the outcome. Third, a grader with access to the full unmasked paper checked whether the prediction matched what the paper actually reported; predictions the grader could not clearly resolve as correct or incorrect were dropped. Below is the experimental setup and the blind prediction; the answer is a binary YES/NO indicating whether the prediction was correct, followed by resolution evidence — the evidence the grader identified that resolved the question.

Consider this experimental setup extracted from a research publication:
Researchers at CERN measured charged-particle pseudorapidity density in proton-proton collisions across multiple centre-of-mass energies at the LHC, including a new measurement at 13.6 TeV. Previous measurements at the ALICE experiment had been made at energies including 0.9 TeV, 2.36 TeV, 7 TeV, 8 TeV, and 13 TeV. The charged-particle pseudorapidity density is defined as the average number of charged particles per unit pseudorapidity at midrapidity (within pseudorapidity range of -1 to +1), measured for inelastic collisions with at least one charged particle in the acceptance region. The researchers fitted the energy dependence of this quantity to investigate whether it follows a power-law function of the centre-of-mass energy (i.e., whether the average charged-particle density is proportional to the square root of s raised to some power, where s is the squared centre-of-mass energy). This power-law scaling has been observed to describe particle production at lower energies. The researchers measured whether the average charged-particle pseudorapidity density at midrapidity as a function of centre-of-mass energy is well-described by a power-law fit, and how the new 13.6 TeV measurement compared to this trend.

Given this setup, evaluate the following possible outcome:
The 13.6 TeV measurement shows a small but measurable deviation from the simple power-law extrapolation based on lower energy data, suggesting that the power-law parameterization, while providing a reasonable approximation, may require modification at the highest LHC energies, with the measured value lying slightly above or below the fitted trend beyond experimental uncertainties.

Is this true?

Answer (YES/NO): NO